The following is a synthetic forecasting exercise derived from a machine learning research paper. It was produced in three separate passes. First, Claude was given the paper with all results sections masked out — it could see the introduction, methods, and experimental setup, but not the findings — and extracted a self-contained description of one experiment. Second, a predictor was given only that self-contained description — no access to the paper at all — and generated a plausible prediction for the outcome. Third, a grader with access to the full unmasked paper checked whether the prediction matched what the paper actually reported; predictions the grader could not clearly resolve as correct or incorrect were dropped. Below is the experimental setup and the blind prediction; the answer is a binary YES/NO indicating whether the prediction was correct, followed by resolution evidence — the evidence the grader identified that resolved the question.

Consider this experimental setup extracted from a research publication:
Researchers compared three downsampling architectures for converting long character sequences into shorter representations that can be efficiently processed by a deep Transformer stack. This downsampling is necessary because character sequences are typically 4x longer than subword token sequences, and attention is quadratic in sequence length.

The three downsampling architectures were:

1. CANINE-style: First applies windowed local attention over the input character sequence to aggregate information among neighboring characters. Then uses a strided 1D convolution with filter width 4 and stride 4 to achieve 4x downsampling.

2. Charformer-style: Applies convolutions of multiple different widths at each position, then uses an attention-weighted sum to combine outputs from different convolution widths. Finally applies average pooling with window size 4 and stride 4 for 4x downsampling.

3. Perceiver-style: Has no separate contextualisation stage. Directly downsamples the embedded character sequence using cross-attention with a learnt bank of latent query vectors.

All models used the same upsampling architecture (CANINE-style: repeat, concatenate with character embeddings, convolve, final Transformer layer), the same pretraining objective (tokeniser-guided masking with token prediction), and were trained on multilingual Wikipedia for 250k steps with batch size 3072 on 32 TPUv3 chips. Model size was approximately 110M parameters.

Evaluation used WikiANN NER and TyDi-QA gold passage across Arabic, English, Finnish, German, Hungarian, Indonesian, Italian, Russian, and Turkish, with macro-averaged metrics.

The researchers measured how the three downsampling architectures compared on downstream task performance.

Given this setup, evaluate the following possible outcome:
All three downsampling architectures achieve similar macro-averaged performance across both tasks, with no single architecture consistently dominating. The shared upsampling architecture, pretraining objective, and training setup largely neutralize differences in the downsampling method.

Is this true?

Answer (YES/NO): NO